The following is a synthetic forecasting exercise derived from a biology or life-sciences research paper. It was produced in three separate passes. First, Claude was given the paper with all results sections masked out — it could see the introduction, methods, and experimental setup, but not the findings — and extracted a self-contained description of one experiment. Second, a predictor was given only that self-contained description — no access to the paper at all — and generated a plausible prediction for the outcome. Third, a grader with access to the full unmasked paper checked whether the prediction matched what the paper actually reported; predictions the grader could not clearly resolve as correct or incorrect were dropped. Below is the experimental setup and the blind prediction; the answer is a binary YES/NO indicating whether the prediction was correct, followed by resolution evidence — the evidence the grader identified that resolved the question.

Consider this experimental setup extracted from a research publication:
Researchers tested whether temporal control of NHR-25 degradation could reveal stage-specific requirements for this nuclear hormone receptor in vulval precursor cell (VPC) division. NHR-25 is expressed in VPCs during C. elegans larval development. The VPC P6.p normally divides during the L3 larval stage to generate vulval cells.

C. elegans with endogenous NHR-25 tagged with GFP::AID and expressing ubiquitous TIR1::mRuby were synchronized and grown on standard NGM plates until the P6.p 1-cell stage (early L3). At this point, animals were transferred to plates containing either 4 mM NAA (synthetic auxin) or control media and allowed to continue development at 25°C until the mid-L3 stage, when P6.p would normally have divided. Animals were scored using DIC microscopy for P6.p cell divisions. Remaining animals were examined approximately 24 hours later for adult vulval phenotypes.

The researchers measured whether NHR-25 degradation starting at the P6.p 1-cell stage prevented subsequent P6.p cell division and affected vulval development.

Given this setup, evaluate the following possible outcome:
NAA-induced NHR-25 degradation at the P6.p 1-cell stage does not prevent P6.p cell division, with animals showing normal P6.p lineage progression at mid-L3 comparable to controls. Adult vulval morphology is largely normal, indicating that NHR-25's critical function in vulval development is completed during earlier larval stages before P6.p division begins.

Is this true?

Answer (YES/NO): NO